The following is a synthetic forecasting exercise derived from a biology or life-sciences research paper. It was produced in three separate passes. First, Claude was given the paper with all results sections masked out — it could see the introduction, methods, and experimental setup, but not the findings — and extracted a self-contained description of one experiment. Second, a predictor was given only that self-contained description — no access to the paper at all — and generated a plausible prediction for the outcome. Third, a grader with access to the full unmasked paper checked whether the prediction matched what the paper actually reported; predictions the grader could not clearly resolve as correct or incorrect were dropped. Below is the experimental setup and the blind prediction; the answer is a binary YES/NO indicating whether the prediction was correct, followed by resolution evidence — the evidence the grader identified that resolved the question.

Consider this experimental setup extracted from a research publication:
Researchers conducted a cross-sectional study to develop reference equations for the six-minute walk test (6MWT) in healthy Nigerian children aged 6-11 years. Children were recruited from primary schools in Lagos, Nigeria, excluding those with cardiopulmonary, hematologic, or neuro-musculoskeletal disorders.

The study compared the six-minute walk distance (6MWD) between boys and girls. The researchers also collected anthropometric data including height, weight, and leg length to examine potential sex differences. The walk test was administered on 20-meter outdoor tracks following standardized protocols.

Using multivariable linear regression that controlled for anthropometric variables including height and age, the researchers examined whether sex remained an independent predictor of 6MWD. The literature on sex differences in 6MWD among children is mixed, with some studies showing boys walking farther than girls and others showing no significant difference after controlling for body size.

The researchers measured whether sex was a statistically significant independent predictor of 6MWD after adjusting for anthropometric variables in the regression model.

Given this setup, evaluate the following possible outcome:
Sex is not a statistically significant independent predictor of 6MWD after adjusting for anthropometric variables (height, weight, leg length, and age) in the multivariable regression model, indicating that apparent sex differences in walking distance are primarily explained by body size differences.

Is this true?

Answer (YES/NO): NO